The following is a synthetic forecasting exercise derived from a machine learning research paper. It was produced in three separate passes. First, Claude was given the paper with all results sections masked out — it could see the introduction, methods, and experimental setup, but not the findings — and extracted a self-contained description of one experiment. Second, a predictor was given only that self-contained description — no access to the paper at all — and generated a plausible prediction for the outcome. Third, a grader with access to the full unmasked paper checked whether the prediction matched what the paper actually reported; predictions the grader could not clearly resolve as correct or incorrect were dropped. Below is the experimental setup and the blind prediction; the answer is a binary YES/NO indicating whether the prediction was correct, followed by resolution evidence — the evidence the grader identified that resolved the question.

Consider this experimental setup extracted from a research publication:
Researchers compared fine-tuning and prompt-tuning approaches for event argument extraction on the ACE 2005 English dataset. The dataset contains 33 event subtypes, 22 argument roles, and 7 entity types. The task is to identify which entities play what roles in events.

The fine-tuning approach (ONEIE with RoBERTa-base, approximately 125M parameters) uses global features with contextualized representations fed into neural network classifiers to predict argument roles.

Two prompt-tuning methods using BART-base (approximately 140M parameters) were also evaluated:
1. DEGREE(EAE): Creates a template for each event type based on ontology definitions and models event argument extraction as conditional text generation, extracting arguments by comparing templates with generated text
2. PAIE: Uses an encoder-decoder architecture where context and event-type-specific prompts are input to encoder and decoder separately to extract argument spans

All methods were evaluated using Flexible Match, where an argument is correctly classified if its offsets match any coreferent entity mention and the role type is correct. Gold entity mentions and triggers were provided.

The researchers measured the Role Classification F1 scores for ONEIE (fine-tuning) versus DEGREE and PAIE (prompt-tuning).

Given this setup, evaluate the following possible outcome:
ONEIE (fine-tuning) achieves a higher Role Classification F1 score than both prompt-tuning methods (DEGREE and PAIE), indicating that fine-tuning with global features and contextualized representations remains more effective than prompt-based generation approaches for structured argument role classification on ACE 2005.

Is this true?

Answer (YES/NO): YES